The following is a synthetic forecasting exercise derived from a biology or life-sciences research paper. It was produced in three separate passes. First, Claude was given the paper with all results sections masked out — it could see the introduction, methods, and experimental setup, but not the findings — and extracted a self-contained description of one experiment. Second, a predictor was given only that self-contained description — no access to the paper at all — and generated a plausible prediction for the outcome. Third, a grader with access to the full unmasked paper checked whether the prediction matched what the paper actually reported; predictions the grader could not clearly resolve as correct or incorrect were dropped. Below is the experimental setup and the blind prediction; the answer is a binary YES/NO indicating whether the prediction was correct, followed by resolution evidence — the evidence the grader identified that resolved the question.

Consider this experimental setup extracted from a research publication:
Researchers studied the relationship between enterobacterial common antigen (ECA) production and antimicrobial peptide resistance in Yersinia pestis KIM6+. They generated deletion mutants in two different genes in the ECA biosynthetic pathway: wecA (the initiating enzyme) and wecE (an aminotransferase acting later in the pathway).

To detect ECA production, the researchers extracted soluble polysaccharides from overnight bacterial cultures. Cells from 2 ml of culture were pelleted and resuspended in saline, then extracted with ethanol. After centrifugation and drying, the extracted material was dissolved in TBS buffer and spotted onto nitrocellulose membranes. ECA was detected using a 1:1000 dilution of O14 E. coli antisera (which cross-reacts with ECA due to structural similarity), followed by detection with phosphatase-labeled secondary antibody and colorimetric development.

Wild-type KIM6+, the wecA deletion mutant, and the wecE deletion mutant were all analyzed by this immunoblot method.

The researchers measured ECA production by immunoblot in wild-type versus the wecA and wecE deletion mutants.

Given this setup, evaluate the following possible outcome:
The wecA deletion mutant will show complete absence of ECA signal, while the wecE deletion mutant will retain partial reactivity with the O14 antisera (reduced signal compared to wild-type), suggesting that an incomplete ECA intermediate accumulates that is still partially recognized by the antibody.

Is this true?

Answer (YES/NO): NO